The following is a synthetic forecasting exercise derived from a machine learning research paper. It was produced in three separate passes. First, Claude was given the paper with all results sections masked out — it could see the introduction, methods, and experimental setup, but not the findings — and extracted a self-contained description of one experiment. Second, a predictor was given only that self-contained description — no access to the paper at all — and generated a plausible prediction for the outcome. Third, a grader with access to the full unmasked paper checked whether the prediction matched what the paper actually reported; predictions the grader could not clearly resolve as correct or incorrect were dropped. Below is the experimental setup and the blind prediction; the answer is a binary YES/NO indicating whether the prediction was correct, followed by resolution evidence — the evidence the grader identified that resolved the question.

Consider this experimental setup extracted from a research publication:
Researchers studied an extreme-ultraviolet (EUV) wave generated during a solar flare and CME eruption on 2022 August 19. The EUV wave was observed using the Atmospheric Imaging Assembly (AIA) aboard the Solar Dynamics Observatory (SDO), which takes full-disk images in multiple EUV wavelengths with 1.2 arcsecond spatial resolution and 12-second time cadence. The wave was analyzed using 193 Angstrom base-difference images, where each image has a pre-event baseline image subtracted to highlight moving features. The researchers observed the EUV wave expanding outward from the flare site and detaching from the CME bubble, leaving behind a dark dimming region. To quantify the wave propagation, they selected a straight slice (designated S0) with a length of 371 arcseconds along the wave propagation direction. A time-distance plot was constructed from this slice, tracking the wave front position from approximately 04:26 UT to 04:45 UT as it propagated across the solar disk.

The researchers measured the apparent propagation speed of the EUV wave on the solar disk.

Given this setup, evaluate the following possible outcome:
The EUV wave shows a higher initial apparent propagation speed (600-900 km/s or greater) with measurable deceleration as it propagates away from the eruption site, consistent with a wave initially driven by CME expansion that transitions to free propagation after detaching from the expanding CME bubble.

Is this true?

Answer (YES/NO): NO